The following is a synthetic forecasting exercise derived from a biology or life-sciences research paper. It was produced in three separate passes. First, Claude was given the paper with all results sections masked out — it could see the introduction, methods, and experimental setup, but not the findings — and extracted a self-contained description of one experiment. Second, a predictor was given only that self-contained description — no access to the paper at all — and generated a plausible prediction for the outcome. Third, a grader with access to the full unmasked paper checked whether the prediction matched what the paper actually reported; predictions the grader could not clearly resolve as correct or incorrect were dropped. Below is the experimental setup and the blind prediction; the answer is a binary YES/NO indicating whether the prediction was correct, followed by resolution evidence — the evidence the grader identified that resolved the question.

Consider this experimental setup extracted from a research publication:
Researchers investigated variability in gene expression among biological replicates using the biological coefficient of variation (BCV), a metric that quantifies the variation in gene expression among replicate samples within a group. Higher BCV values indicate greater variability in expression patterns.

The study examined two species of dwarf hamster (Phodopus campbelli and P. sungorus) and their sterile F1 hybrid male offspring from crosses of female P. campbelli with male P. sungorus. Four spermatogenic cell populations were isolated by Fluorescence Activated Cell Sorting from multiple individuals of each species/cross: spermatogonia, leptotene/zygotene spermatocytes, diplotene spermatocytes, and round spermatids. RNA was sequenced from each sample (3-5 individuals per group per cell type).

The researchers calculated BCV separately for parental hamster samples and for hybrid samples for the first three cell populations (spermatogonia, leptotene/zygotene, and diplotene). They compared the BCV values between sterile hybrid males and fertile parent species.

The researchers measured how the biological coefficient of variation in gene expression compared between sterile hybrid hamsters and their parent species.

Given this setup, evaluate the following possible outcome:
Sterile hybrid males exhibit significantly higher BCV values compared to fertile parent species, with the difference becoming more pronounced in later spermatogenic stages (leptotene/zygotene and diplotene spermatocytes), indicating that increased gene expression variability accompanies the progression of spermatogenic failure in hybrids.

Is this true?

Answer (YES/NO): NO